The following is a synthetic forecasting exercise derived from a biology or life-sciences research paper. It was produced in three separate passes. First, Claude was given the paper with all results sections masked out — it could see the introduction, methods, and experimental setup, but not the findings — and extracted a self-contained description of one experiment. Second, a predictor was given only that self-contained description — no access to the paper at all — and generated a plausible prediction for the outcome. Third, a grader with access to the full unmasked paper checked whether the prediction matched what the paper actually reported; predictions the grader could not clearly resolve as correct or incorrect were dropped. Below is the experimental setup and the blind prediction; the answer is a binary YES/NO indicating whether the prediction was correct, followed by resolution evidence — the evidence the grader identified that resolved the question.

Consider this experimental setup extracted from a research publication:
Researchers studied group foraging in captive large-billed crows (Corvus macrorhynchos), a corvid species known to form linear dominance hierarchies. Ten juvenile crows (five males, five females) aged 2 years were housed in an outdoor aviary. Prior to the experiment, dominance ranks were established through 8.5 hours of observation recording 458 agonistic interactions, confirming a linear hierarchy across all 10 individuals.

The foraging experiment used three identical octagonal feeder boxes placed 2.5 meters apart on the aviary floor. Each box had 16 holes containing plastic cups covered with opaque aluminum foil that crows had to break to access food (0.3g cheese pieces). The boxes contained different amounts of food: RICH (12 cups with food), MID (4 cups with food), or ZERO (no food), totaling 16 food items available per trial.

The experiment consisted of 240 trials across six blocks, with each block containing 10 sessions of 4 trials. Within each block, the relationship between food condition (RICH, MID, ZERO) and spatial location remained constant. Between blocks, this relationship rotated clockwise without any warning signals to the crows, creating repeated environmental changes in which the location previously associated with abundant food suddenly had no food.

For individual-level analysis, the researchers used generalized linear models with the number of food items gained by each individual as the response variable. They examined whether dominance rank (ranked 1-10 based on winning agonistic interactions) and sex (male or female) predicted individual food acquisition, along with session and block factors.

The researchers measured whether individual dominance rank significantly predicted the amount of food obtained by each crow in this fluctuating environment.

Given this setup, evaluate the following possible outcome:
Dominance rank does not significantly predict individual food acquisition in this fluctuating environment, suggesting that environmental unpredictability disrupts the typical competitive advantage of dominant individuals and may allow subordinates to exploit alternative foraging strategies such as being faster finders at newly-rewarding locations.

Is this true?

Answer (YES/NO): YES